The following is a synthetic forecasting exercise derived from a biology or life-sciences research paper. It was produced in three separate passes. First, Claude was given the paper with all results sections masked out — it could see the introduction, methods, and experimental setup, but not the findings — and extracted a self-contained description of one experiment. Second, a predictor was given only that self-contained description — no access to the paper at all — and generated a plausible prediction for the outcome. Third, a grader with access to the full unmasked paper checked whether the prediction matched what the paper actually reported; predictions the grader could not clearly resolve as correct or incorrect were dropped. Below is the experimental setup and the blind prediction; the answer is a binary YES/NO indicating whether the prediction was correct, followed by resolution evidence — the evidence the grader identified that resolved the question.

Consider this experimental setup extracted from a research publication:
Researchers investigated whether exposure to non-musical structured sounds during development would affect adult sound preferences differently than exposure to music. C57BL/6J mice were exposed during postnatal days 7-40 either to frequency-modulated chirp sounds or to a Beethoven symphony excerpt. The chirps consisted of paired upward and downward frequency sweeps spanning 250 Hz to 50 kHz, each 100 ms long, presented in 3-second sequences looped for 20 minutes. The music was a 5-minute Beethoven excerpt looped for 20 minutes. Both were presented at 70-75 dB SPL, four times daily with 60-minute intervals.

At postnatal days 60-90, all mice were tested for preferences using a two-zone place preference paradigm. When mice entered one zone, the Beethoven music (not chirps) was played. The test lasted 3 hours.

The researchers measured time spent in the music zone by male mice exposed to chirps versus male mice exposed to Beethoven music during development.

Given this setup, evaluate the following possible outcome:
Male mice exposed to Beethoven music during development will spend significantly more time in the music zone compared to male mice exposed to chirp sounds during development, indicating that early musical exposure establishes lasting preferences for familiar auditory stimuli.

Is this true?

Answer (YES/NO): NO